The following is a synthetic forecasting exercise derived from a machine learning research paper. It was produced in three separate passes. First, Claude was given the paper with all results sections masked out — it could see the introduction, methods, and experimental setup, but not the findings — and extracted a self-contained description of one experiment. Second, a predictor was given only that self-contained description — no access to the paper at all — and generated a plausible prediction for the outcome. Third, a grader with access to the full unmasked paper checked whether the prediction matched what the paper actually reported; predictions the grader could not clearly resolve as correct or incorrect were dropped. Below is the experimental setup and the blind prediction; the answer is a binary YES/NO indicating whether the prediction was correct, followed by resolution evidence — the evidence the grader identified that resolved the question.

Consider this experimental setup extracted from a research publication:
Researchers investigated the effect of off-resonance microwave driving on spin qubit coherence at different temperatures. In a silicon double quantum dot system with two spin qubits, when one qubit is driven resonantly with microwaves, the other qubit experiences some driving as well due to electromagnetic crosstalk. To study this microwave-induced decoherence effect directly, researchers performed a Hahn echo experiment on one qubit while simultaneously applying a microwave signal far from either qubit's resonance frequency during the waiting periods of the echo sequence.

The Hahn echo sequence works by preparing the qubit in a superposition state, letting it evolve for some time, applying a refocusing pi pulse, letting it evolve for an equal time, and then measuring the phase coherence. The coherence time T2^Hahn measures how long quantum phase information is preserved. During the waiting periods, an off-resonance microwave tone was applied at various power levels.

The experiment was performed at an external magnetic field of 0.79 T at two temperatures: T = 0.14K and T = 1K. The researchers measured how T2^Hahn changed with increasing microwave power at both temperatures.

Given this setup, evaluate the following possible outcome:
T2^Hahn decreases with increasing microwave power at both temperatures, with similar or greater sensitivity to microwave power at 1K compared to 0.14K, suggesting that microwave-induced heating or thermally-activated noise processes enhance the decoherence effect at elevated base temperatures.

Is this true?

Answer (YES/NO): NO